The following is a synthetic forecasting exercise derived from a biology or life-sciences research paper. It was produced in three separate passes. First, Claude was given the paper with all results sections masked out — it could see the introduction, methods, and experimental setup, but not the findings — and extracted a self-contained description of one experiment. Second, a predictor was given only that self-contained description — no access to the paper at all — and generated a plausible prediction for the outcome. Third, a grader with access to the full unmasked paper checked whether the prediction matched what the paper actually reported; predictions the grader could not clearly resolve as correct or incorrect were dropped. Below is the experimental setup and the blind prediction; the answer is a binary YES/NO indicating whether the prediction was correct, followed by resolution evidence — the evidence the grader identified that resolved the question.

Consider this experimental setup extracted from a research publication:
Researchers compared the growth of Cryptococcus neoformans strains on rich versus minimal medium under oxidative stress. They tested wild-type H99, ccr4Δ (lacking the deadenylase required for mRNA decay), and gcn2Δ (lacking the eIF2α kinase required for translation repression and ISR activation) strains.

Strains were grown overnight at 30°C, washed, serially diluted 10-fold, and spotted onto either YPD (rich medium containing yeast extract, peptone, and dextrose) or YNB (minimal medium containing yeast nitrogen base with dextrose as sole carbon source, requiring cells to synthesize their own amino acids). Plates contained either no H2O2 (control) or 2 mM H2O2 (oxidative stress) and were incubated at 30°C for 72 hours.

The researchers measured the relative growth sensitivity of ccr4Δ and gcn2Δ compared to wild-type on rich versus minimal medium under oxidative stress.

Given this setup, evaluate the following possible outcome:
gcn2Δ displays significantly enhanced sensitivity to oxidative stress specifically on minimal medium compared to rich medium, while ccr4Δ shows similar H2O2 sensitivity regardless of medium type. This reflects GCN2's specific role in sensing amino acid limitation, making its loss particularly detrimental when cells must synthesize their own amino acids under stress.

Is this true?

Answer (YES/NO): NO